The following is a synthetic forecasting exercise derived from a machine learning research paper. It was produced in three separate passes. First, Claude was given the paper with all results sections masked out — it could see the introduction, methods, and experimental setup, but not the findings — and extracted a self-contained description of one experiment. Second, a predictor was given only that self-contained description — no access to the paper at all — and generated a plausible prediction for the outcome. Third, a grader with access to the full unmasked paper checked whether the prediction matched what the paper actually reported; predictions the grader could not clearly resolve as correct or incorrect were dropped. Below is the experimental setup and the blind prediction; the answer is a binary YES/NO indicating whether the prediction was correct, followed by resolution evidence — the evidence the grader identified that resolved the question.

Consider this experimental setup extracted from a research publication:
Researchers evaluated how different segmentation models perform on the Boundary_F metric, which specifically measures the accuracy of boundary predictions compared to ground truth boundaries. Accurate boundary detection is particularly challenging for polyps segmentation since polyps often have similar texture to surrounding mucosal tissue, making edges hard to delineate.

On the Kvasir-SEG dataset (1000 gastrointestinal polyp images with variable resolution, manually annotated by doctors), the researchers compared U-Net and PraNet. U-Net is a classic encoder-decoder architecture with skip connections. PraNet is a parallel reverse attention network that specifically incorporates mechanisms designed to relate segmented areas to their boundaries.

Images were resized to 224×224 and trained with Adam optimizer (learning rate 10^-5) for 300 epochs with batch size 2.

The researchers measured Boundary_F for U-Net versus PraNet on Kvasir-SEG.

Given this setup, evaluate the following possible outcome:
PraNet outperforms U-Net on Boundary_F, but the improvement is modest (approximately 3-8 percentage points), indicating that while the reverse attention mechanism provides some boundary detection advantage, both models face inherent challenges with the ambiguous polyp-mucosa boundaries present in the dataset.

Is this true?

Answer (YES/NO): YES